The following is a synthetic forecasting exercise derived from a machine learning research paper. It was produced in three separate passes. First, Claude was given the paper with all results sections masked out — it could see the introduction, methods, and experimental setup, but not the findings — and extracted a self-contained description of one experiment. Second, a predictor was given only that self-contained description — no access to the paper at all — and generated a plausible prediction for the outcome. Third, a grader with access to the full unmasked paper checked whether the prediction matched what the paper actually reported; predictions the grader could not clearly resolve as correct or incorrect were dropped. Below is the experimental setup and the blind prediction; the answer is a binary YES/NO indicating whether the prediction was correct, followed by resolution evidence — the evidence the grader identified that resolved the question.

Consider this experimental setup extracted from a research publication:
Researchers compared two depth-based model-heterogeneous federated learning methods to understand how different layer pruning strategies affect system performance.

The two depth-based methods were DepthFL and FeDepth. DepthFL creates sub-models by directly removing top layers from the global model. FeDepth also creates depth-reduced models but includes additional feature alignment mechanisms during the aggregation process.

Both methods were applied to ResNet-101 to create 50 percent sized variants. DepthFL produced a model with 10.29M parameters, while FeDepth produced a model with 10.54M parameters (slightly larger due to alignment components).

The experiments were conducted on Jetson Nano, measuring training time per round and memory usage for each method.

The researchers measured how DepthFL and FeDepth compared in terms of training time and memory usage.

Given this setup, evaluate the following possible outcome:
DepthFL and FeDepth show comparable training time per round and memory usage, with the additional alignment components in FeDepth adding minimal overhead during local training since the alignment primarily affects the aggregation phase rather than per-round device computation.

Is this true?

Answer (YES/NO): NO